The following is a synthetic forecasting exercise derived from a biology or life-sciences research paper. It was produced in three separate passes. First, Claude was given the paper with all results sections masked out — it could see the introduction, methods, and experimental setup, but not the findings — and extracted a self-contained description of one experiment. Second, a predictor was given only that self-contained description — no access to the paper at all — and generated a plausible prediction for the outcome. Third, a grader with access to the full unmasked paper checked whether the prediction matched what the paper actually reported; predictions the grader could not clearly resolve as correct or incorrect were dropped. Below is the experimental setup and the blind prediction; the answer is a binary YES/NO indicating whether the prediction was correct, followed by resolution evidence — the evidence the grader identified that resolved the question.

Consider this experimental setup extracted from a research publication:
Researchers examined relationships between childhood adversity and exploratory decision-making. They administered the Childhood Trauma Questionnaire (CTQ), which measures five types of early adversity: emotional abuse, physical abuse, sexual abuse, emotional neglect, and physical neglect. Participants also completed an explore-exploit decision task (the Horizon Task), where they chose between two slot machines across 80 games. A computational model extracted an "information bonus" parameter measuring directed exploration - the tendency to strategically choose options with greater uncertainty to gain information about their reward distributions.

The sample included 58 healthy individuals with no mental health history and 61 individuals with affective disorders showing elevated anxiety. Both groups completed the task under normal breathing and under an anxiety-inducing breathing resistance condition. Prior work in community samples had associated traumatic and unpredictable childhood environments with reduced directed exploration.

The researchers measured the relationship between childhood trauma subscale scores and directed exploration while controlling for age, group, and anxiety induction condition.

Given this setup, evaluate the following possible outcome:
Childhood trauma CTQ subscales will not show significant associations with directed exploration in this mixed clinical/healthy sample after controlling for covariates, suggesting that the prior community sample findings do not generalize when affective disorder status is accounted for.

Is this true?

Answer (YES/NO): NO